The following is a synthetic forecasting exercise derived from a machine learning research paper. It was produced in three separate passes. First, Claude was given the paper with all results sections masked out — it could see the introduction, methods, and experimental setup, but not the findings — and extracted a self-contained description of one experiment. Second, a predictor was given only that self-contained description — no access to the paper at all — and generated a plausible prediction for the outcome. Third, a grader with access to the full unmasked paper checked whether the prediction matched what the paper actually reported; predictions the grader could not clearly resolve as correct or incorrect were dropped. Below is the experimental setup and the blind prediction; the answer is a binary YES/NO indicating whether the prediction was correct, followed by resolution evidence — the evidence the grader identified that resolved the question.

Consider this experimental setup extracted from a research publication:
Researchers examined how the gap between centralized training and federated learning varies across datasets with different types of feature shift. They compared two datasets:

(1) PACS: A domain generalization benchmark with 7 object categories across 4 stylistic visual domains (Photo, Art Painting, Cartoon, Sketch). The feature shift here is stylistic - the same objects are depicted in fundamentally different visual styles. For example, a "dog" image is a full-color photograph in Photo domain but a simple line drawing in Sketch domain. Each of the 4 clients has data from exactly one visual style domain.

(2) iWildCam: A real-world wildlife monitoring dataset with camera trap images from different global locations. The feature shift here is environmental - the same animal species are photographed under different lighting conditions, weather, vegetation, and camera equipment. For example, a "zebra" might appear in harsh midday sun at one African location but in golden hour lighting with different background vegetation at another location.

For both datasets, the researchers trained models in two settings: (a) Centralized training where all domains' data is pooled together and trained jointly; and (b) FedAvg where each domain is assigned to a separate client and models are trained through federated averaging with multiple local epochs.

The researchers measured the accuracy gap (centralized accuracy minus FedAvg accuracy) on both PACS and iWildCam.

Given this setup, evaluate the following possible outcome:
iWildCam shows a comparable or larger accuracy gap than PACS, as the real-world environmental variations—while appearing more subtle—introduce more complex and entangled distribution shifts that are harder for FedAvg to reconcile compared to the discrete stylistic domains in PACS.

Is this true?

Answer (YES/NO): NO